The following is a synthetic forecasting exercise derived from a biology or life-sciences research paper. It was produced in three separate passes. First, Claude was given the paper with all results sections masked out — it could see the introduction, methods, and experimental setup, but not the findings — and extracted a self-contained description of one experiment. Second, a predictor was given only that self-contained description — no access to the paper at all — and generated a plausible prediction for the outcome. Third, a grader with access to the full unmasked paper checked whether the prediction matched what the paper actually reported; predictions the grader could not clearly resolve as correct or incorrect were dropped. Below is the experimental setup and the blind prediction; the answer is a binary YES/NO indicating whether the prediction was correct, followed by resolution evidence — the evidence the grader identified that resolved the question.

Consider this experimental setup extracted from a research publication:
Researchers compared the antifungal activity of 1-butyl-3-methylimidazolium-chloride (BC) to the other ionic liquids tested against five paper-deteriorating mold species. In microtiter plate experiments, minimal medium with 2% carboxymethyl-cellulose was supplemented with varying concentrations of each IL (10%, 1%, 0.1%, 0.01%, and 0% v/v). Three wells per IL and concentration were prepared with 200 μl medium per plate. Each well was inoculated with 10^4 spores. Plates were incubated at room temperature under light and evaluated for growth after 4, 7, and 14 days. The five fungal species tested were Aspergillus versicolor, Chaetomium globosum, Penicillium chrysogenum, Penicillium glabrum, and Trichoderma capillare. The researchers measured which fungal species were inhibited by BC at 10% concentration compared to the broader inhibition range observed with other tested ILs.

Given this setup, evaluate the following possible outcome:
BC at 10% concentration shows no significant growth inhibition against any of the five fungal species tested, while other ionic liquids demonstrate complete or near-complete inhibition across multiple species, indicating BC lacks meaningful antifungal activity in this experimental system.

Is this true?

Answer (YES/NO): YES